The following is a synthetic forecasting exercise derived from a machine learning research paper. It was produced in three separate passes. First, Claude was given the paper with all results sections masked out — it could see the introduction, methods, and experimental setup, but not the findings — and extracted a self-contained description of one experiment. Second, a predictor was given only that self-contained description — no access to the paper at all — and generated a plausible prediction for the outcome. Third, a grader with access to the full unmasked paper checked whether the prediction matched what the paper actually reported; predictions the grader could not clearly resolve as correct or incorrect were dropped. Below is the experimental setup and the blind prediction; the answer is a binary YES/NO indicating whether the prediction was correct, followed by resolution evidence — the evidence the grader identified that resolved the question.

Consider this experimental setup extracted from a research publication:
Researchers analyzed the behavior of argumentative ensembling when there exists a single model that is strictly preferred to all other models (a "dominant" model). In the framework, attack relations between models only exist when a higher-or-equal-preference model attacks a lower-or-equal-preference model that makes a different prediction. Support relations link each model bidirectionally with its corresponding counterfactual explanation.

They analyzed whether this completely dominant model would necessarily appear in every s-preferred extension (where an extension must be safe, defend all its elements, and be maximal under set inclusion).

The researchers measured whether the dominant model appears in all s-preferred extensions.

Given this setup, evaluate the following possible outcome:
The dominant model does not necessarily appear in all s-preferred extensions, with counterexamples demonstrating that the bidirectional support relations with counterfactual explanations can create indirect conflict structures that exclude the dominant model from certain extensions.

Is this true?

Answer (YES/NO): NO